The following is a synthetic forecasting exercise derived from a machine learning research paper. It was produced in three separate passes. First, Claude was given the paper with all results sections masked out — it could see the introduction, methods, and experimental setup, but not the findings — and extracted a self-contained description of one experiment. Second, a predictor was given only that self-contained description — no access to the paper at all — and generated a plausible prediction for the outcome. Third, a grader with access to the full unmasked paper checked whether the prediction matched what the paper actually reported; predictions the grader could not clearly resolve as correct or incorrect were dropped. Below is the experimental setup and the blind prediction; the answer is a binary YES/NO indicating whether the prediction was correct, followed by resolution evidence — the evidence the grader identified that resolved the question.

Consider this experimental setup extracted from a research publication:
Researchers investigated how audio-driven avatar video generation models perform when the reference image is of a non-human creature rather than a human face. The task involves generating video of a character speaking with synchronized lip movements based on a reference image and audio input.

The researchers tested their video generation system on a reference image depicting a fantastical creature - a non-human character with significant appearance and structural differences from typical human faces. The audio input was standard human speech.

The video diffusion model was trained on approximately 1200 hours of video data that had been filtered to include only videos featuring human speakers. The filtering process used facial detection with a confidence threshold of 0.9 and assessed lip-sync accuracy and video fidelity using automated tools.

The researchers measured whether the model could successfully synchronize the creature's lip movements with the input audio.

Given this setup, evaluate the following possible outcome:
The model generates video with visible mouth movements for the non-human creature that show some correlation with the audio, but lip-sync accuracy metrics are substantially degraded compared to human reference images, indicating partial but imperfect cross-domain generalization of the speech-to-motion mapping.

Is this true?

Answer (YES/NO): NO